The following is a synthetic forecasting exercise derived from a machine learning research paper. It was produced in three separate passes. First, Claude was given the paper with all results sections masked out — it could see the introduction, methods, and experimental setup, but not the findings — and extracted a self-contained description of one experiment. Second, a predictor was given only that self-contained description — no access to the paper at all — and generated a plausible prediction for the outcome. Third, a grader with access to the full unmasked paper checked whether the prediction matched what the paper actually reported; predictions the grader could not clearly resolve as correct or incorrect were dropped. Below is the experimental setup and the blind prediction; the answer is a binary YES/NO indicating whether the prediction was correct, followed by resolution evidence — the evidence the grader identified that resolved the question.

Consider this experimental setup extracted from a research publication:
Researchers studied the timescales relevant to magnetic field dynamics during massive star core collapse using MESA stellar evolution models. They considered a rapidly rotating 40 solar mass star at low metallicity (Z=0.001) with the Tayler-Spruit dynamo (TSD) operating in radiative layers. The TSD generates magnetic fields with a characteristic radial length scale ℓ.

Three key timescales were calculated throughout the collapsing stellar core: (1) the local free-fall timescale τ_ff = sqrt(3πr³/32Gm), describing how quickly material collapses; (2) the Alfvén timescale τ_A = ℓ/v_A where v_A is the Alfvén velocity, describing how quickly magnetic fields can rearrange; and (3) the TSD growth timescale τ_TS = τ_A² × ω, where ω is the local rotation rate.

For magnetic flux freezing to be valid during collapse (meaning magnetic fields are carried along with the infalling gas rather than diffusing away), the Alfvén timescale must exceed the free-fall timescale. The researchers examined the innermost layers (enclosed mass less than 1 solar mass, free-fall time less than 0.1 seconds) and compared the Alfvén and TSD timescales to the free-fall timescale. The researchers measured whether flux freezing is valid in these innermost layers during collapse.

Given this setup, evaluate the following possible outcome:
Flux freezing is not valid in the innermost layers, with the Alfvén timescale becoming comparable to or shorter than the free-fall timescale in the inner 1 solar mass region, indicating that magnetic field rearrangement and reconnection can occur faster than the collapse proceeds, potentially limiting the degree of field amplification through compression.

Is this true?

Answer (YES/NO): NO